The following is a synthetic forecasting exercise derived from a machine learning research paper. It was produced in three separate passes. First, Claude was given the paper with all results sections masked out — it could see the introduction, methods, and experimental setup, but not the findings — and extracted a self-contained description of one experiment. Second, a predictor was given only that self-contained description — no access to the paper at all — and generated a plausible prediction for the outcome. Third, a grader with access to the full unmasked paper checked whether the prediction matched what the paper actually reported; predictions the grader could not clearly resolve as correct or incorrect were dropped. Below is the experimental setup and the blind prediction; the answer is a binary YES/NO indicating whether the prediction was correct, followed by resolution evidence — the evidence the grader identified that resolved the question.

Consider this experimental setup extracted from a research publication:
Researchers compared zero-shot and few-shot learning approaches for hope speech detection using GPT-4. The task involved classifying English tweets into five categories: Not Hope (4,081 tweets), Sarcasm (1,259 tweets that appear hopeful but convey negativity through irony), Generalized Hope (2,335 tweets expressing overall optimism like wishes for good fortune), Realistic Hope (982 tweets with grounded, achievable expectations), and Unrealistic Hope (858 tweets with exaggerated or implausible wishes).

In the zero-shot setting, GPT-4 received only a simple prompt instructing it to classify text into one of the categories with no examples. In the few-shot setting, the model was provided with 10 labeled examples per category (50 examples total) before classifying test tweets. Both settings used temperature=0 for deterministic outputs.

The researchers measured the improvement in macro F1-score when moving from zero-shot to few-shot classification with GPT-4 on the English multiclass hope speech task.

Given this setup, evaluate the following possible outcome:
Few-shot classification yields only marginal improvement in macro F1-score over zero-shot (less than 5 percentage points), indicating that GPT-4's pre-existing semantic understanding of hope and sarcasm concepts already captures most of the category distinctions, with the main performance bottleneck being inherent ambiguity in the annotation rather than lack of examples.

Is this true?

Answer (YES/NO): NO